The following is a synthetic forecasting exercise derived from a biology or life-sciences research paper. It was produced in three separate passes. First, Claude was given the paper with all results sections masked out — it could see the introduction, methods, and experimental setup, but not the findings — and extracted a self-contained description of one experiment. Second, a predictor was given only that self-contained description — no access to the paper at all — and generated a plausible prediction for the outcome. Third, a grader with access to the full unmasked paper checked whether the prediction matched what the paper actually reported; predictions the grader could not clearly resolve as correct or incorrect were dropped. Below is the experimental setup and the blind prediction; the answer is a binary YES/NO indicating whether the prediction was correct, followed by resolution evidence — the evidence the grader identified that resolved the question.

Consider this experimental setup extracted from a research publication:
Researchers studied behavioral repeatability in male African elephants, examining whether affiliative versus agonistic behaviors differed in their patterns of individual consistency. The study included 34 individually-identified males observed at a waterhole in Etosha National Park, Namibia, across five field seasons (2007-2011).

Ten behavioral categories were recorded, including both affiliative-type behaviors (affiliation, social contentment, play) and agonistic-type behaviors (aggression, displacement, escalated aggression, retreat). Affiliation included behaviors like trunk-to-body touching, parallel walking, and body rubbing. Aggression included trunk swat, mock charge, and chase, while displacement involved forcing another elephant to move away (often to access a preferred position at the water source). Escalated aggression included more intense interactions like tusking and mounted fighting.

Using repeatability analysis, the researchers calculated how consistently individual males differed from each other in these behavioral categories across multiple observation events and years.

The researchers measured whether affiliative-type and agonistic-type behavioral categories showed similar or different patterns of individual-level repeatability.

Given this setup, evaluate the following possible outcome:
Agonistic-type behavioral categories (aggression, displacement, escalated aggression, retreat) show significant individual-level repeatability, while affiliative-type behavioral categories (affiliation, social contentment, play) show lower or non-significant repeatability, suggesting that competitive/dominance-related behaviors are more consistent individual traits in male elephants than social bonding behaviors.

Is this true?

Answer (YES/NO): NO